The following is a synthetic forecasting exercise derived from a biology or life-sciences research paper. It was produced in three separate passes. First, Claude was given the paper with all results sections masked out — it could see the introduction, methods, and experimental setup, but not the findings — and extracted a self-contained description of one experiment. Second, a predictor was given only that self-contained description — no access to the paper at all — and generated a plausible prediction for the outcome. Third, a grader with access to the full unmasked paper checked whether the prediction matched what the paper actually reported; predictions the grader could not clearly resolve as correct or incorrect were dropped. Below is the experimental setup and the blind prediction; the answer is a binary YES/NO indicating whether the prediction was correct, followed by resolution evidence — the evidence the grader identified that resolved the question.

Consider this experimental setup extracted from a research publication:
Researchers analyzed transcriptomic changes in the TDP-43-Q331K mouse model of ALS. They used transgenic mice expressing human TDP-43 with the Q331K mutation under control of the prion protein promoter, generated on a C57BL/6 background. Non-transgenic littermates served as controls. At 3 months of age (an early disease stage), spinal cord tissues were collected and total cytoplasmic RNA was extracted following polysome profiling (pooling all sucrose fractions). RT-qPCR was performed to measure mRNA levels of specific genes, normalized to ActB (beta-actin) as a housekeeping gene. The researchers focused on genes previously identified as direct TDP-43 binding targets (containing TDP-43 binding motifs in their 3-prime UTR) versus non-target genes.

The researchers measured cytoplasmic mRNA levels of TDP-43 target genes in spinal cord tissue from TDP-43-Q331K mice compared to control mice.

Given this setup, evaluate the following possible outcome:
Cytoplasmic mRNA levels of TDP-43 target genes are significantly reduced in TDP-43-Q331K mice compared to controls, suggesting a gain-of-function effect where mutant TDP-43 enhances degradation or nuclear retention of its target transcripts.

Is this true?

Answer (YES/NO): NO